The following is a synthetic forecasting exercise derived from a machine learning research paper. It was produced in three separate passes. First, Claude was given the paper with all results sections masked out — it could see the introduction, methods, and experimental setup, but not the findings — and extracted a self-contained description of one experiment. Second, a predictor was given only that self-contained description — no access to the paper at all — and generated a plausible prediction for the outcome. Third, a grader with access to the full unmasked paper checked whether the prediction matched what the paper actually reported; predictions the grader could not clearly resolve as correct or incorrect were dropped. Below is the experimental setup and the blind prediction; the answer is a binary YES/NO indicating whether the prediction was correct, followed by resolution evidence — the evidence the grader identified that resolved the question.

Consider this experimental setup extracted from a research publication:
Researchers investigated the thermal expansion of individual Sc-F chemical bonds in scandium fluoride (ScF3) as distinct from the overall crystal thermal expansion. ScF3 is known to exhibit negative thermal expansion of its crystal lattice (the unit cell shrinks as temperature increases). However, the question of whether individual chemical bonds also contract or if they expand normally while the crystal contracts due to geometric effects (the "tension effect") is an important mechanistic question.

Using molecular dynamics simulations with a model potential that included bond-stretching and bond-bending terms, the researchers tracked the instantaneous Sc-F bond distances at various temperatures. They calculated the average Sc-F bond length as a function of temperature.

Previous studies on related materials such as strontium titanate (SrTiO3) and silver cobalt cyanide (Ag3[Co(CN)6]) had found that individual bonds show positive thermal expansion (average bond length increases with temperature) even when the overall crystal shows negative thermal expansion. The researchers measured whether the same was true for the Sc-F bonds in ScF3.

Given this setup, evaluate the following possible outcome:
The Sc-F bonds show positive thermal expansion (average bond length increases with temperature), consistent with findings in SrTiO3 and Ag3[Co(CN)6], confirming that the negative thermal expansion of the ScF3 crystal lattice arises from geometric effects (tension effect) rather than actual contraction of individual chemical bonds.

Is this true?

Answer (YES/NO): YES